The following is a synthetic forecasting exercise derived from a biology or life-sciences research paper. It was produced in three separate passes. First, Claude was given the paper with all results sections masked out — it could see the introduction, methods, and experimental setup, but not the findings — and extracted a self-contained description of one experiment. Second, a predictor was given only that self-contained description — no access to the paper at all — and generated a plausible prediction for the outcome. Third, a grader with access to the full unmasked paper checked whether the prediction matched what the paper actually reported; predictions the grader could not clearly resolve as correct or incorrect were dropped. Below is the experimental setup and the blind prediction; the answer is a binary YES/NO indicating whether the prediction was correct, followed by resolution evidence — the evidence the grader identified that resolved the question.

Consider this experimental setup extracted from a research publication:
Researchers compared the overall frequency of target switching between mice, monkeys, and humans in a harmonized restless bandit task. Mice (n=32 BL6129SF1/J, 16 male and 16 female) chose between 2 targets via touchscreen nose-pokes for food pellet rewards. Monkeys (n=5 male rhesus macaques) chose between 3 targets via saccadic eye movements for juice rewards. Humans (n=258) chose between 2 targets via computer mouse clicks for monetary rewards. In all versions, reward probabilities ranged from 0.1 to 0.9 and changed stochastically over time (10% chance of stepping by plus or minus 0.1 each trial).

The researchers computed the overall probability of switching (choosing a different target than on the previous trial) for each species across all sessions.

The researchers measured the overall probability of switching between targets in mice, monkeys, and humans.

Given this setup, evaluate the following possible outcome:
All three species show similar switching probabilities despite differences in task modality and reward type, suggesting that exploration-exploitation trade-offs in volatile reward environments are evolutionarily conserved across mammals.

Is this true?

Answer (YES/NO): NO